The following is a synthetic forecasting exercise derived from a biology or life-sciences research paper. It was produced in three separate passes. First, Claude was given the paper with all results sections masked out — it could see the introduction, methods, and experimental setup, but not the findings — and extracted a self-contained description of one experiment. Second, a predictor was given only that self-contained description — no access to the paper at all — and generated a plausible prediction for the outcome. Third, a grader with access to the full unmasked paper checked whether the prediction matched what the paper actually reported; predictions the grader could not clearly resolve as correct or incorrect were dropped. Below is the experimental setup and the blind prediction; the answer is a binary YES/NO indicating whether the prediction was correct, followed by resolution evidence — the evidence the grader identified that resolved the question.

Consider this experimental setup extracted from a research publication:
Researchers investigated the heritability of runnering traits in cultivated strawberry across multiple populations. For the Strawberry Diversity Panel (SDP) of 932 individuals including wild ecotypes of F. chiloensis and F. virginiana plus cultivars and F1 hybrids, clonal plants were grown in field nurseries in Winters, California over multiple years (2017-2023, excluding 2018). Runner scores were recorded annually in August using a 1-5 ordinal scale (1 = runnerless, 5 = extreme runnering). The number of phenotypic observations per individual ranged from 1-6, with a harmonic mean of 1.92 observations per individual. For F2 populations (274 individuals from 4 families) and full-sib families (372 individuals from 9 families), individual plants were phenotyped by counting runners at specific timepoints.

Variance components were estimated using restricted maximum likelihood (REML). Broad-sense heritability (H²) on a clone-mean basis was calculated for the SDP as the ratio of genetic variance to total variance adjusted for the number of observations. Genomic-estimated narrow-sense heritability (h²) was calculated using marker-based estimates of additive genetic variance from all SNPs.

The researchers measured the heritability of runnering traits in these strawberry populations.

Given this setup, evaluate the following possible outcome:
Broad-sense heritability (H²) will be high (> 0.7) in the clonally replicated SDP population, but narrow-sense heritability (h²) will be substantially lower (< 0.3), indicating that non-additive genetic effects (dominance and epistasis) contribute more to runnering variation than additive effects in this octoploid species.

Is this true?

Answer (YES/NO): NO